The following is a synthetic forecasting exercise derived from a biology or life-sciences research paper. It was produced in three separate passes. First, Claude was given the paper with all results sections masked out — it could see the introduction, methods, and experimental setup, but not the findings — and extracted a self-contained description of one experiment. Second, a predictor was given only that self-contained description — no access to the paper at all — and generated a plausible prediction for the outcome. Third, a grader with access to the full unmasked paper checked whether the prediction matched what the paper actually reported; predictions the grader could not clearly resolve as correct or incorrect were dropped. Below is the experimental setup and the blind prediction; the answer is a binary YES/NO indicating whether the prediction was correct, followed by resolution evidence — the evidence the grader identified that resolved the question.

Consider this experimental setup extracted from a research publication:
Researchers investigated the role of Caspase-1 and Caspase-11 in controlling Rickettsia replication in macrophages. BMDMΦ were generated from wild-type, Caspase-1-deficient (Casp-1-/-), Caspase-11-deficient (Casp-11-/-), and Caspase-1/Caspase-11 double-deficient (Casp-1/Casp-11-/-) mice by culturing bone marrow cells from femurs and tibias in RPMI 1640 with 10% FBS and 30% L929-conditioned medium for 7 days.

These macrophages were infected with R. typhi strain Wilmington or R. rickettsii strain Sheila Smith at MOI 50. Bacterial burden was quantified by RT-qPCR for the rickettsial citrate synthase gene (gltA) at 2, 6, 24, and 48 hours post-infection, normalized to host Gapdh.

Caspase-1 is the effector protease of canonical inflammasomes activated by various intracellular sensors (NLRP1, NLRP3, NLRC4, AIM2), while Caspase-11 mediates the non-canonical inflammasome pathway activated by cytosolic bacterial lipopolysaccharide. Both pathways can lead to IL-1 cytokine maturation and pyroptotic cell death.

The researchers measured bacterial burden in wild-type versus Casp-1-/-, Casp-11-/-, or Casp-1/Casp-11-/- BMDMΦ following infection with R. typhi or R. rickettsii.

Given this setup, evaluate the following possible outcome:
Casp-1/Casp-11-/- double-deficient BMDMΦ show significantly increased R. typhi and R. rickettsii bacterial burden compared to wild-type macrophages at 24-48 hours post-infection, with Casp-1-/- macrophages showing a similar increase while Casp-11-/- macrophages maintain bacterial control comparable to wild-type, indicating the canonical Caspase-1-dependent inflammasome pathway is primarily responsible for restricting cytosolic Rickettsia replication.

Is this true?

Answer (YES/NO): NO